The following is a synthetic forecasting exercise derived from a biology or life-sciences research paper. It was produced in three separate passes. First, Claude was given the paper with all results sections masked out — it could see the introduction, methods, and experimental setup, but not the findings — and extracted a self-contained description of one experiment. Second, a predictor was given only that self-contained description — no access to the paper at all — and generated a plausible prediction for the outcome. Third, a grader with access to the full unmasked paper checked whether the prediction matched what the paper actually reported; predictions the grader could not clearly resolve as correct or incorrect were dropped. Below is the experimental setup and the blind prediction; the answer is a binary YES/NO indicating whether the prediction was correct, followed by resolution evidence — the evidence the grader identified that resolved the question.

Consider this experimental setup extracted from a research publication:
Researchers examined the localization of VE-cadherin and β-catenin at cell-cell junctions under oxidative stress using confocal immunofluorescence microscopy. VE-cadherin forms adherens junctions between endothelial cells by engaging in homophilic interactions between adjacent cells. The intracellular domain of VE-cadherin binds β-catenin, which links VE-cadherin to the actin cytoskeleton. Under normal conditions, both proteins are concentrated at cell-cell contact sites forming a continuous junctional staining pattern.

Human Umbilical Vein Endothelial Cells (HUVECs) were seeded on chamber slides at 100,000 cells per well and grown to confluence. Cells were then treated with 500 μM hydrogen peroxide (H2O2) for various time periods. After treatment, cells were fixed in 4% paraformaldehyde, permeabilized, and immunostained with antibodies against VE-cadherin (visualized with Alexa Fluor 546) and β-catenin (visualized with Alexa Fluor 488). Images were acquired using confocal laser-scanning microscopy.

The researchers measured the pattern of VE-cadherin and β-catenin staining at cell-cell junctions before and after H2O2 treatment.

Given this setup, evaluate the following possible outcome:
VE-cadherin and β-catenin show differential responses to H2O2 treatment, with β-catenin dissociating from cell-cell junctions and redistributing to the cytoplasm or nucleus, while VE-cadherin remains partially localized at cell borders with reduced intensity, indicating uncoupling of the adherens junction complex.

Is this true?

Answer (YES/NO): NO